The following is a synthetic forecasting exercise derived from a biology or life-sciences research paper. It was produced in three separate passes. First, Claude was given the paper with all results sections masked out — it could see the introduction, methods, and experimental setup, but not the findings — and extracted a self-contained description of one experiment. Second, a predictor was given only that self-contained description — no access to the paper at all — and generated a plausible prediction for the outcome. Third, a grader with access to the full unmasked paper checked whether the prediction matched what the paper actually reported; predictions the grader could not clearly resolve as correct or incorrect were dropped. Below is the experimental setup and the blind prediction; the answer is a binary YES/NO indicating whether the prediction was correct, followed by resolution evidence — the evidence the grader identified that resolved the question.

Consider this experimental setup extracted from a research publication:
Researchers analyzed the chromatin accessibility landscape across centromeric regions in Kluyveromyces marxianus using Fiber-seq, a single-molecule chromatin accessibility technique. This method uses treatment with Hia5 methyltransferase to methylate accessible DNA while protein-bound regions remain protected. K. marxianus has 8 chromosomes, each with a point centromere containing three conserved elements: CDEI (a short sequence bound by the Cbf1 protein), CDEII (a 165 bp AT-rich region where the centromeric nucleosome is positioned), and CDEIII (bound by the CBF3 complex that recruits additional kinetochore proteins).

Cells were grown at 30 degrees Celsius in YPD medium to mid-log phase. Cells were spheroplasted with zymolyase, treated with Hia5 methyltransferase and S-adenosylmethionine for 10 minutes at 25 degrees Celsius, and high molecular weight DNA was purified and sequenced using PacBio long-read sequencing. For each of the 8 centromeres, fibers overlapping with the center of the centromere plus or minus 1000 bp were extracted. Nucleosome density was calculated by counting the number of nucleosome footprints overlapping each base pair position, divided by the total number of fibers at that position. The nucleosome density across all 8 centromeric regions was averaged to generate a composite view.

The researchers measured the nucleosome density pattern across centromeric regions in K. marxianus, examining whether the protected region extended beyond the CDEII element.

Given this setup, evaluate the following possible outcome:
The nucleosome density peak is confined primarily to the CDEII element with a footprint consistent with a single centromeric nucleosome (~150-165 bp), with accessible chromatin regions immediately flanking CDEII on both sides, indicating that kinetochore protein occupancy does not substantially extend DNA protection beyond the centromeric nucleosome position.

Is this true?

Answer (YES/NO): NO